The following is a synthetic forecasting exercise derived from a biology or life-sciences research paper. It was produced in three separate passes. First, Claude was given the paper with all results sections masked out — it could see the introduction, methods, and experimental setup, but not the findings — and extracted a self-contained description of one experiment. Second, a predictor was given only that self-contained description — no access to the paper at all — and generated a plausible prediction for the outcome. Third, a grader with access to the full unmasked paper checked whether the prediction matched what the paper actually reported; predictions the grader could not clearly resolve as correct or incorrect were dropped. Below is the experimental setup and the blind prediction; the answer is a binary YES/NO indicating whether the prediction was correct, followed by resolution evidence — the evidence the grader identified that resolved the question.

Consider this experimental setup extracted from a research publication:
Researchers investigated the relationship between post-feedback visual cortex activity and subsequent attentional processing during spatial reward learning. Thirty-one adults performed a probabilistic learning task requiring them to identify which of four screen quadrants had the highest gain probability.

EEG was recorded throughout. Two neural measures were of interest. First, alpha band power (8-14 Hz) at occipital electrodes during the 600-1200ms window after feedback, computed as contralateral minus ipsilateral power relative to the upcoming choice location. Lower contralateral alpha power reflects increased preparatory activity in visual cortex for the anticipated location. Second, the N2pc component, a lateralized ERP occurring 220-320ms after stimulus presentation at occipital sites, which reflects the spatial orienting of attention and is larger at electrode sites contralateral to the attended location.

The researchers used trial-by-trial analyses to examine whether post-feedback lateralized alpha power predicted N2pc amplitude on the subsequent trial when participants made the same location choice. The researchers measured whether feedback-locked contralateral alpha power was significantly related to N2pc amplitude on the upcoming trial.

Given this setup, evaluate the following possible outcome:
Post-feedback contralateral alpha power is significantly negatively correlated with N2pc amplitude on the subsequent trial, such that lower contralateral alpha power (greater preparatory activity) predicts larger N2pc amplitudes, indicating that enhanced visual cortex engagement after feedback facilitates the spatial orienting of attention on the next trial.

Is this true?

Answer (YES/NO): YES